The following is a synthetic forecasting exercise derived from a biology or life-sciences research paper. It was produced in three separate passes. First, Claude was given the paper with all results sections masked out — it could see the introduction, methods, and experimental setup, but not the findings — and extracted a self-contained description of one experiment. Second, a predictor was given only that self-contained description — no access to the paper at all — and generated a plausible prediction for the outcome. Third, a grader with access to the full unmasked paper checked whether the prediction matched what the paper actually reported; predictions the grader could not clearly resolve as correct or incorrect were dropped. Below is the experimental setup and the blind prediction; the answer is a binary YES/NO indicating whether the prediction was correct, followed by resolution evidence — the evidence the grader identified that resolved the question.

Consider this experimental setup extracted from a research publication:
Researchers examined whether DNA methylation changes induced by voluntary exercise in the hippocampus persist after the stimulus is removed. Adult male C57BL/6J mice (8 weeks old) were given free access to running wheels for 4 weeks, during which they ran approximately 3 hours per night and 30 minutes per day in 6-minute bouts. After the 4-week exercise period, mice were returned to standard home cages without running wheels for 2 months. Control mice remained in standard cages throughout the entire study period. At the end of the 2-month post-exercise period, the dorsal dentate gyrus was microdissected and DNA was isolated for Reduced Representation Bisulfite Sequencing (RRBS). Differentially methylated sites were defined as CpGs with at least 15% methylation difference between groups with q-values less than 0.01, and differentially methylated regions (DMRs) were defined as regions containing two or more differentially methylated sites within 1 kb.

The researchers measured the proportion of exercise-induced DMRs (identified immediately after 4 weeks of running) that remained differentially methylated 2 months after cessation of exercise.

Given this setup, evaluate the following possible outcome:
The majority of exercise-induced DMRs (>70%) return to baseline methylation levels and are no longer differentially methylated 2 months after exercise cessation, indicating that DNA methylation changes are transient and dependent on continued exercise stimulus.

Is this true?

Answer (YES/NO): YES